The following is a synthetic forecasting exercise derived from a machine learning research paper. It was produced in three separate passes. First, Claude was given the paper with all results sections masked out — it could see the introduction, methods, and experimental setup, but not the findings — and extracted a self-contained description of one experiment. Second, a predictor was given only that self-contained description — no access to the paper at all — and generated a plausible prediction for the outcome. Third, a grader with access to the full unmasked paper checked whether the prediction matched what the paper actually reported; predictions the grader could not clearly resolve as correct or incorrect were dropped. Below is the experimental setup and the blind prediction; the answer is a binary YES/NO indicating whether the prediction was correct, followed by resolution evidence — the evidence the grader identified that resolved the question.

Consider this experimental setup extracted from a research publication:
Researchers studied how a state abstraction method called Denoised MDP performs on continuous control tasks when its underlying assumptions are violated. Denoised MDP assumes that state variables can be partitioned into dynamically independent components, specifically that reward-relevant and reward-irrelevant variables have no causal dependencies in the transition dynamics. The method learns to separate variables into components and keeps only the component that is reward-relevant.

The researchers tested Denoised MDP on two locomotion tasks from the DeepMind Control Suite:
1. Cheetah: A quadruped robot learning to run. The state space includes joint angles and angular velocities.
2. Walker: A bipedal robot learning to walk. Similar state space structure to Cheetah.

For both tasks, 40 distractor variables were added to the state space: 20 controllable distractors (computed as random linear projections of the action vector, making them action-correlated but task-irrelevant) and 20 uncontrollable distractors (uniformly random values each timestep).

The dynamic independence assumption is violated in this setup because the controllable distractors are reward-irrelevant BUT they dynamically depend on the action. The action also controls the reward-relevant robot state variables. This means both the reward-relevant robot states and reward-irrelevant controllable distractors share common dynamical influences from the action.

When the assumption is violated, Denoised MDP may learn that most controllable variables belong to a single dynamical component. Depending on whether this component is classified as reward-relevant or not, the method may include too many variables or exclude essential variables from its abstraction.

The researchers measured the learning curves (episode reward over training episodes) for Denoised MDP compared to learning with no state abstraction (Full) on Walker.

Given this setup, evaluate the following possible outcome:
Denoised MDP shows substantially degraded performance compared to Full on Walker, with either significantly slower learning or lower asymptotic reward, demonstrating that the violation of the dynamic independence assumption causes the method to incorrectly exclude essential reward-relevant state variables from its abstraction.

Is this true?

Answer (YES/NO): YES